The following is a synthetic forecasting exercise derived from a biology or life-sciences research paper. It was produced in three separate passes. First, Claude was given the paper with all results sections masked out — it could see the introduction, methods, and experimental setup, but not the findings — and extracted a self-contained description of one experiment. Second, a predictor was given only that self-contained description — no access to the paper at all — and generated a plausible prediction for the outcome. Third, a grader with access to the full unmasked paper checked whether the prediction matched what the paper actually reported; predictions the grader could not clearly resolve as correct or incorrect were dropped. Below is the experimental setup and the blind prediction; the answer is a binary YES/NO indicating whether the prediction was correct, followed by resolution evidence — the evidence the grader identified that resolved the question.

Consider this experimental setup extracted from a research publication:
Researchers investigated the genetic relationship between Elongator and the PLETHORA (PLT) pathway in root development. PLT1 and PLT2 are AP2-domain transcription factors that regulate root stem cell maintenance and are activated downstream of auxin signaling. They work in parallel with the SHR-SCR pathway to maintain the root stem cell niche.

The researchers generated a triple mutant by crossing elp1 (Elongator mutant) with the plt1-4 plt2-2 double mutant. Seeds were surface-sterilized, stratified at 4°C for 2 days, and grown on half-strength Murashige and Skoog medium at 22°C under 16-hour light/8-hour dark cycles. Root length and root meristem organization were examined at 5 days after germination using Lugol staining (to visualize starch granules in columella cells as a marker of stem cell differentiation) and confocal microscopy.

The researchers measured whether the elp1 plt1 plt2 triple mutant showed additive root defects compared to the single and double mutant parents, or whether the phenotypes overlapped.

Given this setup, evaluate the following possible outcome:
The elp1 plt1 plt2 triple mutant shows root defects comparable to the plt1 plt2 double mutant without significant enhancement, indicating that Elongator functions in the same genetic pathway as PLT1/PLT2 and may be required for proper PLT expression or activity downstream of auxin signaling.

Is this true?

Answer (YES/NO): NO